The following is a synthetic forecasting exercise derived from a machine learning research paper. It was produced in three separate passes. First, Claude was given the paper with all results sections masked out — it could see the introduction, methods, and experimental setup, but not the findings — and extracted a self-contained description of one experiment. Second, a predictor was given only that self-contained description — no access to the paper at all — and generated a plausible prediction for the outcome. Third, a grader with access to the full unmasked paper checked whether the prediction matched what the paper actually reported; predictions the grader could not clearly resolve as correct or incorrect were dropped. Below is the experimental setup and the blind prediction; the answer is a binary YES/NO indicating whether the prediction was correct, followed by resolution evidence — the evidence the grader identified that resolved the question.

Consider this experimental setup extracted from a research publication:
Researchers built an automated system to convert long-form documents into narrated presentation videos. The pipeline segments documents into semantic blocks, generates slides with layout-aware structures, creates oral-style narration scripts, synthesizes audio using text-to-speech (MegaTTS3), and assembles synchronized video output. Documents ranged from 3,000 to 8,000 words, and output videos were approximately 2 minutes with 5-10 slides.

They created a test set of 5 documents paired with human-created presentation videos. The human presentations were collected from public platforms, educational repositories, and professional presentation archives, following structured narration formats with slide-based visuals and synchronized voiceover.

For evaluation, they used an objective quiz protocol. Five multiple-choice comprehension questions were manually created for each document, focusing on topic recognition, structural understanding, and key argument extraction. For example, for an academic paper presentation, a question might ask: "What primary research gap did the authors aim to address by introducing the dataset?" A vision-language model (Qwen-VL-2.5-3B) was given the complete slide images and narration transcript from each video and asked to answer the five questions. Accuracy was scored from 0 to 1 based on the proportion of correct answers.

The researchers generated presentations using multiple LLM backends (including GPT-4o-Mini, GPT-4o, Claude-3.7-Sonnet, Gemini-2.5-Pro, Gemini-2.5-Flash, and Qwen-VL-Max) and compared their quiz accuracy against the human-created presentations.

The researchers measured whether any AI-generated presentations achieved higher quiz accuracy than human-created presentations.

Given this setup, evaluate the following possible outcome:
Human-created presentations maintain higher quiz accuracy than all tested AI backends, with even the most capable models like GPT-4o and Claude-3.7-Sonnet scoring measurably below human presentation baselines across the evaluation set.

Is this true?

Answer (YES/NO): NO